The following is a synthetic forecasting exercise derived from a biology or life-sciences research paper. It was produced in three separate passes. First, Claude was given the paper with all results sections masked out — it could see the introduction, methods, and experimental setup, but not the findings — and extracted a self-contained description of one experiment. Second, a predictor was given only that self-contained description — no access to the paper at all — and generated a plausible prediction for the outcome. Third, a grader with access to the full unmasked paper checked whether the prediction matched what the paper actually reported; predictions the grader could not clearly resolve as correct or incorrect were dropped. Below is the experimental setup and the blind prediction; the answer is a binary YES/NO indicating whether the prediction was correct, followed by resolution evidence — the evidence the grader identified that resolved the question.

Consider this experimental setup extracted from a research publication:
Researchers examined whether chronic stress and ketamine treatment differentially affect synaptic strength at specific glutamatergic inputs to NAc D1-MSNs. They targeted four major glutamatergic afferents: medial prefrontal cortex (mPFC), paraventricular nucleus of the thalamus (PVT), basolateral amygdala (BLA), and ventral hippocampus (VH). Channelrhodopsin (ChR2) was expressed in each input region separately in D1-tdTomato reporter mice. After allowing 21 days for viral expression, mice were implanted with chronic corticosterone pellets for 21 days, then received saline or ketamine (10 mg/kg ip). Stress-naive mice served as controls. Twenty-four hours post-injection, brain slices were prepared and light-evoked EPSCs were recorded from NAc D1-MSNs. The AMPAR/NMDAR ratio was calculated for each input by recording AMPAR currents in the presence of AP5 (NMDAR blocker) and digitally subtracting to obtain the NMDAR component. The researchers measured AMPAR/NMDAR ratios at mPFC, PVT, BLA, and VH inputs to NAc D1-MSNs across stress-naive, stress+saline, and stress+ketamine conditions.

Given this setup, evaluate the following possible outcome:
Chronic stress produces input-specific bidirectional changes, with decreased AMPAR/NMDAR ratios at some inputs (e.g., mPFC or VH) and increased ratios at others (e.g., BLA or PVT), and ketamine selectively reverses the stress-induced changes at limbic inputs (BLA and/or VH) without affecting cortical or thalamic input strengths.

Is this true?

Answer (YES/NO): NO